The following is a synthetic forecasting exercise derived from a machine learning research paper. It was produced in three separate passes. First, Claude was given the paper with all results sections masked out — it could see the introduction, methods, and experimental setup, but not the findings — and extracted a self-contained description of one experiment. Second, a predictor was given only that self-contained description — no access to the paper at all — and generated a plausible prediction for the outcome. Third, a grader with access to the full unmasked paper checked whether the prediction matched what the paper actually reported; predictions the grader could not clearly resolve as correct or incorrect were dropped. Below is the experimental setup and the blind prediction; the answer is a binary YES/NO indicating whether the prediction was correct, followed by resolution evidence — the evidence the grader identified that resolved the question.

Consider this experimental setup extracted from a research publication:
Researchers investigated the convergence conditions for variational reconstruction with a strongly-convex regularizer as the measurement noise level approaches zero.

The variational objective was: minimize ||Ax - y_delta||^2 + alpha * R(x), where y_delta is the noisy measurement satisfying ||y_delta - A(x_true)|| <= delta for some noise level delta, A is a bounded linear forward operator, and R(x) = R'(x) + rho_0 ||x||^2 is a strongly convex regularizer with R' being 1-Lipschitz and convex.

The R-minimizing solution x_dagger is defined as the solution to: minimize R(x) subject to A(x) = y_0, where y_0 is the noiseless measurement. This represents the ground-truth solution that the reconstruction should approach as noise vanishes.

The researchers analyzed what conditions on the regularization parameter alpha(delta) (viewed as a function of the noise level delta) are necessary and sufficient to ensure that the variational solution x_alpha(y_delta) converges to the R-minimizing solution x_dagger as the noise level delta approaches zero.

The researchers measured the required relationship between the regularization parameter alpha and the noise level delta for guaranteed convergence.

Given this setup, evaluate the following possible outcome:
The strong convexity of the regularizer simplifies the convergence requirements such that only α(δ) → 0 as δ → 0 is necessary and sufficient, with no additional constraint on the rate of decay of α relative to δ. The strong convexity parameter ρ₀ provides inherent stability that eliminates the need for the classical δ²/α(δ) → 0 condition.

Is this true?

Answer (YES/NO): NO